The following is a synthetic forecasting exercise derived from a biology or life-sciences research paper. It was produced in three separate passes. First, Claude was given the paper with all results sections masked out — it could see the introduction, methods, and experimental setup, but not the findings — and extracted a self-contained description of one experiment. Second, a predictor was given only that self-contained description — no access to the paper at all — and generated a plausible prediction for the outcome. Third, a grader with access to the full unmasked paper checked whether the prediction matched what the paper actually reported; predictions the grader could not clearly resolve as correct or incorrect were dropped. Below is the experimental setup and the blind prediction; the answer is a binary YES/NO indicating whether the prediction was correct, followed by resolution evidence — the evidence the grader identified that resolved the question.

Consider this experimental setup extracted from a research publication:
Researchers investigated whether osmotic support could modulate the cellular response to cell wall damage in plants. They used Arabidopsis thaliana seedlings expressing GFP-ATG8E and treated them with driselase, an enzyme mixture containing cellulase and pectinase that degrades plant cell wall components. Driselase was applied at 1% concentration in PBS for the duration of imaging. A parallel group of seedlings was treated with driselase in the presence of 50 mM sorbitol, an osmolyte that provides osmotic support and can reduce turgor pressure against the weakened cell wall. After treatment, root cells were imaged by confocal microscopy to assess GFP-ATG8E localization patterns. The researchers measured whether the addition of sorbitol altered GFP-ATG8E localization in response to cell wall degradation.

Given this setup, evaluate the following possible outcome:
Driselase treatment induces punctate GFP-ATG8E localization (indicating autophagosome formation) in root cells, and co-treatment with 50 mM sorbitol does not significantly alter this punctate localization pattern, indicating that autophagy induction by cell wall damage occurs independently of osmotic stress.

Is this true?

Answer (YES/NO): NO